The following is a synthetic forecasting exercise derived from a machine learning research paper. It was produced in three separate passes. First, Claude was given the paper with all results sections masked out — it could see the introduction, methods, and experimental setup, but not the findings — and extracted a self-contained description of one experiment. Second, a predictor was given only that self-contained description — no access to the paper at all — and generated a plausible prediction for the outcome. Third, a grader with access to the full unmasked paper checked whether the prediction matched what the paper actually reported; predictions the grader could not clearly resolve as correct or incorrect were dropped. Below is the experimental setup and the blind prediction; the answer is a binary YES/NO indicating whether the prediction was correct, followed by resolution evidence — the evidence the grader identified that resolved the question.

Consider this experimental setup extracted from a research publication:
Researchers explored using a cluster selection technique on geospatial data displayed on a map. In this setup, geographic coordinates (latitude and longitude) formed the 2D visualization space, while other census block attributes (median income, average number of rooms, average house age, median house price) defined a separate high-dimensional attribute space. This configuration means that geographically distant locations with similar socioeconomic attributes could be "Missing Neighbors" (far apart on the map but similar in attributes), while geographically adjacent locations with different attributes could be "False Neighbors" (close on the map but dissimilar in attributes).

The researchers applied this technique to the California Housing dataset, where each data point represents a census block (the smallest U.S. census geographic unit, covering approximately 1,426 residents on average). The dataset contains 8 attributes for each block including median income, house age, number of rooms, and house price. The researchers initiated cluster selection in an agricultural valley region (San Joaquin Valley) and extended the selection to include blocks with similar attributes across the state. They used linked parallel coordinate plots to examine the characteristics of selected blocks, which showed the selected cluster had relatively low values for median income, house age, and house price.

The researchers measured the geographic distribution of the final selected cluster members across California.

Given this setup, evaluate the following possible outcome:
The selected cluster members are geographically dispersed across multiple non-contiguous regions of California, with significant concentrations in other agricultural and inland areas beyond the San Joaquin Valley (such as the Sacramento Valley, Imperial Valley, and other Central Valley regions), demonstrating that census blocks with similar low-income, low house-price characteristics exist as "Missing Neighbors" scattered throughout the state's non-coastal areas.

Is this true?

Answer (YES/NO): NO